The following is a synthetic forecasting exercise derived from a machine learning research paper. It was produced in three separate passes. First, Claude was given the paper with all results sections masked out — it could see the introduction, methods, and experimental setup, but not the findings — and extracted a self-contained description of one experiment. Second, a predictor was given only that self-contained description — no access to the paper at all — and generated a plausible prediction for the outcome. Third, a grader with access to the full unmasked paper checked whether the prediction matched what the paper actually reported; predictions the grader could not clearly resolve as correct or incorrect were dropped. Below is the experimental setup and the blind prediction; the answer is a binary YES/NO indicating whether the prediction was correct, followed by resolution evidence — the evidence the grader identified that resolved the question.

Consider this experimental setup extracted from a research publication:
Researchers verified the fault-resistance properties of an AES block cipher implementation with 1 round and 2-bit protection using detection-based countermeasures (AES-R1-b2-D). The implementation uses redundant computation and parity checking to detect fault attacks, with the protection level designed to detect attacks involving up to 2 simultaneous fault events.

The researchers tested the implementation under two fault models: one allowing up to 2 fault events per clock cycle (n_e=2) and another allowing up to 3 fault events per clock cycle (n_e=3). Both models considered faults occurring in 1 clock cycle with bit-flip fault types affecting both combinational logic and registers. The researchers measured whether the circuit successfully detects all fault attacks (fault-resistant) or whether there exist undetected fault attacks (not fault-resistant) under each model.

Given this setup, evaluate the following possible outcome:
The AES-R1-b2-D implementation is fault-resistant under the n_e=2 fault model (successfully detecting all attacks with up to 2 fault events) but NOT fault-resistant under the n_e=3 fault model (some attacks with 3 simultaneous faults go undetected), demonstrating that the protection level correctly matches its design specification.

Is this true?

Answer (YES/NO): YES